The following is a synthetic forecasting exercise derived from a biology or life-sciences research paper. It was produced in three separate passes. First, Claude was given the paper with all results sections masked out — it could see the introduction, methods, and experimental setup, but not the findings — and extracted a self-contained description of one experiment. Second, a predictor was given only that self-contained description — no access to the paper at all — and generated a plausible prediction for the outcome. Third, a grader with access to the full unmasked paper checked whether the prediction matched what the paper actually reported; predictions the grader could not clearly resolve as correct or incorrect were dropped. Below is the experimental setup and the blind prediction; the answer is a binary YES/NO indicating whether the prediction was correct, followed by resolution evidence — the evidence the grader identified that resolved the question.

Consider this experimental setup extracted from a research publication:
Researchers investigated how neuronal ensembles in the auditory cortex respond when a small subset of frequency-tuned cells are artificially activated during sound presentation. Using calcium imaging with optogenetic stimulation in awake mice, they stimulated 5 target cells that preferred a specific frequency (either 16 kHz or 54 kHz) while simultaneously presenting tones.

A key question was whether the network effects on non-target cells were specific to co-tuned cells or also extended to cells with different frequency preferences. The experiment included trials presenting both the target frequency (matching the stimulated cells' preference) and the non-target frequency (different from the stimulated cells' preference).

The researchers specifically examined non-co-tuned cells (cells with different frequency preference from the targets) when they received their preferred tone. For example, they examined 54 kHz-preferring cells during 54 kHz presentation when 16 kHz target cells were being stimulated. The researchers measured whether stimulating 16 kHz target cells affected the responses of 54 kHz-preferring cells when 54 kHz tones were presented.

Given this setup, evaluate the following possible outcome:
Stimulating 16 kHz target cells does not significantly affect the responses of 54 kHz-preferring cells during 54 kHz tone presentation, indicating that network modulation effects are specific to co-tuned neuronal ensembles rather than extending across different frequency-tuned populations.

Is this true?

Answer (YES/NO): NO